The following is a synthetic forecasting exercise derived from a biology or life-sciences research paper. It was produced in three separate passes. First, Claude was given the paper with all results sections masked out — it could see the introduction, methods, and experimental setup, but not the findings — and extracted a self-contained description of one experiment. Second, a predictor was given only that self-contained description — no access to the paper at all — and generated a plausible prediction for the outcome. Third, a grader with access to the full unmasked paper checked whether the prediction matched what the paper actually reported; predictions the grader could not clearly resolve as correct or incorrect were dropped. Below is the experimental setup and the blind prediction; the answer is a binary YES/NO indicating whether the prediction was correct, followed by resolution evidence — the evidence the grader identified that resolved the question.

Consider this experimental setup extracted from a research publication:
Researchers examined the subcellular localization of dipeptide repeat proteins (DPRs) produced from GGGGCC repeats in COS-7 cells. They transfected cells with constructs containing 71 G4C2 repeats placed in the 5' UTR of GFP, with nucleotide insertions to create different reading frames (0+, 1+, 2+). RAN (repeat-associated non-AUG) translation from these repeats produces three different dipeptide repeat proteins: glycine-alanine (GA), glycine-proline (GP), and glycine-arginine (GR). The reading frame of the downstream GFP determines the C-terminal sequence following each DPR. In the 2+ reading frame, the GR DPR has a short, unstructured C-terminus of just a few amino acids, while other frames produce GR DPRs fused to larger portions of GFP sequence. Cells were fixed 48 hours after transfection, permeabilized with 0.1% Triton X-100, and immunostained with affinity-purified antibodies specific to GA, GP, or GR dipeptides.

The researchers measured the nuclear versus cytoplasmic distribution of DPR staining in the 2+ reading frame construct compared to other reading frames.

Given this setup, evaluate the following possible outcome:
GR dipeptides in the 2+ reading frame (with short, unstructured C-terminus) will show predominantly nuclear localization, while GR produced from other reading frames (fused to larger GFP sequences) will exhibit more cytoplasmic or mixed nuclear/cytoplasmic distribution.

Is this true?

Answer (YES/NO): NO